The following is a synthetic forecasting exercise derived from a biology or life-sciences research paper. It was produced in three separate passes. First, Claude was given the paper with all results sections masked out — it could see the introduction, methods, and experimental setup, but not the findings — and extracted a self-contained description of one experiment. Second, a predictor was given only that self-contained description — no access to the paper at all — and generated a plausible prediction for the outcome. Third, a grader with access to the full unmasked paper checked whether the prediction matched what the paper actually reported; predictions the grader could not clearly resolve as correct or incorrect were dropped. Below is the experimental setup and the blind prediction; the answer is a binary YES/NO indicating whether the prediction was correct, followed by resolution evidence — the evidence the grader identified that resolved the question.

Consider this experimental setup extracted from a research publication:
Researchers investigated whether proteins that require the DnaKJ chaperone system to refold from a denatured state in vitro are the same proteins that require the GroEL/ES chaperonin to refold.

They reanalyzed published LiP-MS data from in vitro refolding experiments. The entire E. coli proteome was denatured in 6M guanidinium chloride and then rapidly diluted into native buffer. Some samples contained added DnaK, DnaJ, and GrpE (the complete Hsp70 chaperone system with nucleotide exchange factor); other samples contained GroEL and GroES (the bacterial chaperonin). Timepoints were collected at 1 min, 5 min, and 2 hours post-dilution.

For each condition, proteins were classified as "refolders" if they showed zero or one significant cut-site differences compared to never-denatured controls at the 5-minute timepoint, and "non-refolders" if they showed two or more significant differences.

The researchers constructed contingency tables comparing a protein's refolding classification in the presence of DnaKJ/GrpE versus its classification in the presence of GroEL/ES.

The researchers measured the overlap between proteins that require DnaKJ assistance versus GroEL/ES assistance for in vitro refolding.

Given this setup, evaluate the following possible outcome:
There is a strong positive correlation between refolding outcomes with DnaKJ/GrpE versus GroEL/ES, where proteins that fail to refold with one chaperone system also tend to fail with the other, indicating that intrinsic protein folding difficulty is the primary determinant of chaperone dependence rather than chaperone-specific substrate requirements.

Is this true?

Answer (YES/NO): YES